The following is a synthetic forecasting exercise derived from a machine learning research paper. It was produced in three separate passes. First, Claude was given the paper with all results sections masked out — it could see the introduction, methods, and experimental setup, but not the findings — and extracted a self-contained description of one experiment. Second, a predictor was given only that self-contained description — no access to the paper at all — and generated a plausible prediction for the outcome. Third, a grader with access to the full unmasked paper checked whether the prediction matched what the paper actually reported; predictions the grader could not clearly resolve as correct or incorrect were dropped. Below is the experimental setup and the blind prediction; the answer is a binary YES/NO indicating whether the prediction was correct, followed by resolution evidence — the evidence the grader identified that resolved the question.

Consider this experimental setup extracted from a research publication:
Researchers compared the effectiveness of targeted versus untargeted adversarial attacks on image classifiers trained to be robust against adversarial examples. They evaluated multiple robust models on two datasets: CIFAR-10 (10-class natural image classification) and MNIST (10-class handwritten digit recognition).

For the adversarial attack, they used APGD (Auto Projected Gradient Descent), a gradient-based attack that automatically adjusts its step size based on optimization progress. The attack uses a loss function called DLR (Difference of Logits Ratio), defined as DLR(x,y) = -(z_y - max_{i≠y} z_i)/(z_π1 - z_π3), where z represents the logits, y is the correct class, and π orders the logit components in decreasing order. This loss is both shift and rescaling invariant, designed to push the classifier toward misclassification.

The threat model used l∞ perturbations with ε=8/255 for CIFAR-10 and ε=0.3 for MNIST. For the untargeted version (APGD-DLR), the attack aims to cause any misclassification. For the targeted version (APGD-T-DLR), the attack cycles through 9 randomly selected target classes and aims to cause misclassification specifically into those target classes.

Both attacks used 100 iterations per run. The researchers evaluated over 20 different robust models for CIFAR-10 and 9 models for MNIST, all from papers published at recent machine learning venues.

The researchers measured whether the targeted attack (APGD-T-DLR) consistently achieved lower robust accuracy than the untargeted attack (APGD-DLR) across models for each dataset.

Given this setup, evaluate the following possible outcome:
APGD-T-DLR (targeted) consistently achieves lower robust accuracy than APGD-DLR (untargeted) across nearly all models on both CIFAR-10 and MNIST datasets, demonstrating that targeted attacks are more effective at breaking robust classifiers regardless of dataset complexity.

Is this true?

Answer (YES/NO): NO